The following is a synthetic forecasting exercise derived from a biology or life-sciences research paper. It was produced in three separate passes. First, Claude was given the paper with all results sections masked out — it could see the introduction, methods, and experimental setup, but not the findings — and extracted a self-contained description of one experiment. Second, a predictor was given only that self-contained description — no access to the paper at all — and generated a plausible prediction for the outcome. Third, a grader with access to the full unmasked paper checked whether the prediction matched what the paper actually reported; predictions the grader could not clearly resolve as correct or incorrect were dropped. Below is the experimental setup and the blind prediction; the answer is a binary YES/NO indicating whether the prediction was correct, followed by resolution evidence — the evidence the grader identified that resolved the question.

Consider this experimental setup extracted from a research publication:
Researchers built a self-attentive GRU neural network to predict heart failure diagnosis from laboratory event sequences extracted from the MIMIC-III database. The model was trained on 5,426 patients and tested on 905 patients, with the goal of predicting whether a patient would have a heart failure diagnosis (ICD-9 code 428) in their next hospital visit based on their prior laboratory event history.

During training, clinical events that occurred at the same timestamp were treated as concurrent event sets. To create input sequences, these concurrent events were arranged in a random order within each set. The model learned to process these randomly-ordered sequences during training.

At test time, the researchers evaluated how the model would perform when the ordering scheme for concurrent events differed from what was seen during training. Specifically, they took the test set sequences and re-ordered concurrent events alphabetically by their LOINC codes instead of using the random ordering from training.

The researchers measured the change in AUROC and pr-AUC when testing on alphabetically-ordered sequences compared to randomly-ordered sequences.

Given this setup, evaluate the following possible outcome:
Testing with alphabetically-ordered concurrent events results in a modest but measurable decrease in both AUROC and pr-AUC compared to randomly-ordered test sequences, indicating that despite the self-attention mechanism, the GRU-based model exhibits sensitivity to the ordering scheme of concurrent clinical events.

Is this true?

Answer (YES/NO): YES